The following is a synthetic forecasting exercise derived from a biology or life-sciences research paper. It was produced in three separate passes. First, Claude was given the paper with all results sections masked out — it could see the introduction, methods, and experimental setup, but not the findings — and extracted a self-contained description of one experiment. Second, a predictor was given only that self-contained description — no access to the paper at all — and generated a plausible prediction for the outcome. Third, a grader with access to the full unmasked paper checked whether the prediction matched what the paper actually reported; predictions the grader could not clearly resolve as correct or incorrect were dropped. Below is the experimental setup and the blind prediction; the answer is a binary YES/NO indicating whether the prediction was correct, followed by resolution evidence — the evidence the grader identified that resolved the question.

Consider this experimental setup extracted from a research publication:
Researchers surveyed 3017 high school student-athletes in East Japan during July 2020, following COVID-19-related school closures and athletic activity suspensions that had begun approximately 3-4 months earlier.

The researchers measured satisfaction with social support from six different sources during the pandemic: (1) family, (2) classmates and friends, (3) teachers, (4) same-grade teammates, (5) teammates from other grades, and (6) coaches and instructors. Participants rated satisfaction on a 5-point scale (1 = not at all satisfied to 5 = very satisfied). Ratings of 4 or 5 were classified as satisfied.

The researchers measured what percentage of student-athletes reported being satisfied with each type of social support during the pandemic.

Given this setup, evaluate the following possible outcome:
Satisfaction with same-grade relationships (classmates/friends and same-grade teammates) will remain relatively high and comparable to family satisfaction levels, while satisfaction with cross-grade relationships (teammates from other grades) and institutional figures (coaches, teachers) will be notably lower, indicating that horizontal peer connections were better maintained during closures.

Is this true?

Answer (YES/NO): NO